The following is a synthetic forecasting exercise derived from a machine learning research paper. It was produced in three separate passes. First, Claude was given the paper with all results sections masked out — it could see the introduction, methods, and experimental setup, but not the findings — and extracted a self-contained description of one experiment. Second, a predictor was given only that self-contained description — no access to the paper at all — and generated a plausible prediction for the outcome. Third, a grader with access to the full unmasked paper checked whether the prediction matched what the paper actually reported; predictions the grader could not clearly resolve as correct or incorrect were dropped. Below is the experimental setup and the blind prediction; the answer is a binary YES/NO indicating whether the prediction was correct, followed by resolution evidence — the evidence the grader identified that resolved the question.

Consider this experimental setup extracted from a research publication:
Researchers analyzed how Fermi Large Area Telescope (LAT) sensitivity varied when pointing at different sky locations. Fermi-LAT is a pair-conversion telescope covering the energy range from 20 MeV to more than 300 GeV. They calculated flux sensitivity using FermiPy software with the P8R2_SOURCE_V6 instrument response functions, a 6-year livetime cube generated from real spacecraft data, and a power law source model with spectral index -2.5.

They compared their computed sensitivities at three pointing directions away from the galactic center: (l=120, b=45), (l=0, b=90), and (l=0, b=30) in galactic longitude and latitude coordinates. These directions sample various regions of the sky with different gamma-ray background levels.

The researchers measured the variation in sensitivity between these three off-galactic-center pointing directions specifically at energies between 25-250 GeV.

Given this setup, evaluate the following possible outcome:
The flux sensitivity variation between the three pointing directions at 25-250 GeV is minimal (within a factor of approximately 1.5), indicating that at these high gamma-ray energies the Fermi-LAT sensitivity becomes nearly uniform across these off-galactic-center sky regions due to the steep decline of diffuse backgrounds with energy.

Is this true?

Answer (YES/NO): YES